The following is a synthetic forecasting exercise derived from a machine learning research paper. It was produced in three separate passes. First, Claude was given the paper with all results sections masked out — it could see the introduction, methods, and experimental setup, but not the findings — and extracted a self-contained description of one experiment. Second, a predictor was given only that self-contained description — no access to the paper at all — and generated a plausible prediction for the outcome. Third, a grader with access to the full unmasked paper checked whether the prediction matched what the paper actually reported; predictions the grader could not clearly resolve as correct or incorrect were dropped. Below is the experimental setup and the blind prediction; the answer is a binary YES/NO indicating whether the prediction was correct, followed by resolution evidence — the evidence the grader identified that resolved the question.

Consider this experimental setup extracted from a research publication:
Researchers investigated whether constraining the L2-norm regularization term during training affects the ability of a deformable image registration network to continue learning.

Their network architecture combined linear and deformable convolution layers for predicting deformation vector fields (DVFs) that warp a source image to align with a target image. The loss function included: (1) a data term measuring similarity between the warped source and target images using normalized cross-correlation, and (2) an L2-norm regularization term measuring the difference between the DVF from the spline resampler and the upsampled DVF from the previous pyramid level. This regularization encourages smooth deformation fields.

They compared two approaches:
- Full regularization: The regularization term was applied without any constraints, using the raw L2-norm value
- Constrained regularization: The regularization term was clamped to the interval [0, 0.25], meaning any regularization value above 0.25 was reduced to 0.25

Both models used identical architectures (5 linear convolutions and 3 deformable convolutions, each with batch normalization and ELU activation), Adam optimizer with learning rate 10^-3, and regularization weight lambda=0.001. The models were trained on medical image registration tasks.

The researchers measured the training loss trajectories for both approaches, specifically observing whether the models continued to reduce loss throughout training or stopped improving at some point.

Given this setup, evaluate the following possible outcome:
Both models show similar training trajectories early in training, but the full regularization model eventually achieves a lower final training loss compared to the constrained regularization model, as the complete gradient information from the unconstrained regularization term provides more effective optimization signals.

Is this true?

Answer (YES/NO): NO